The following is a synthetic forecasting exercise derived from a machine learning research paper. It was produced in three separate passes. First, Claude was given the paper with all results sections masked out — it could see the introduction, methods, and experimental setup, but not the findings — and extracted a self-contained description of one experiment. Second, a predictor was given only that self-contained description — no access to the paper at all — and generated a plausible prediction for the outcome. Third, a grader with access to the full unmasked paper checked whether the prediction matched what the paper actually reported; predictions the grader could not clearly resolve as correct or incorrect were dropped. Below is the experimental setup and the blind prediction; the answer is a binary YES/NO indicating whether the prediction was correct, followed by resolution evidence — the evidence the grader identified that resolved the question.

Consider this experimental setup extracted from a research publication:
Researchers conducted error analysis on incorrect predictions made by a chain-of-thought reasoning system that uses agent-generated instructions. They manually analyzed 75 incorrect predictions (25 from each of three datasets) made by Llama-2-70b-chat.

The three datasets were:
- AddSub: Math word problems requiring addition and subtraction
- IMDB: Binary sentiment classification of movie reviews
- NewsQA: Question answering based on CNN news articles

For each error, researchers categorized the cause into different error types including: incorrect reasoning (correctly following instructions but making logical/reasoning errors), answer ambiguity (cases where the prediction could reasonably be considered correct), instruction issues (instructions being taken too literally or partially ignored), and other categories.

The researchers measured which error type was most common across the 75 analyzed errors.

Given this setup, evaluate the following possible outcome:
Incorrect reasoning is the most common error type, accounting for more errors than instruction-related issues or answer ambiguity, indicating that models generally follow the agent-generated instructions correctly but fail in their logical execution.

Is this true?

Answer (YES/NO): YES